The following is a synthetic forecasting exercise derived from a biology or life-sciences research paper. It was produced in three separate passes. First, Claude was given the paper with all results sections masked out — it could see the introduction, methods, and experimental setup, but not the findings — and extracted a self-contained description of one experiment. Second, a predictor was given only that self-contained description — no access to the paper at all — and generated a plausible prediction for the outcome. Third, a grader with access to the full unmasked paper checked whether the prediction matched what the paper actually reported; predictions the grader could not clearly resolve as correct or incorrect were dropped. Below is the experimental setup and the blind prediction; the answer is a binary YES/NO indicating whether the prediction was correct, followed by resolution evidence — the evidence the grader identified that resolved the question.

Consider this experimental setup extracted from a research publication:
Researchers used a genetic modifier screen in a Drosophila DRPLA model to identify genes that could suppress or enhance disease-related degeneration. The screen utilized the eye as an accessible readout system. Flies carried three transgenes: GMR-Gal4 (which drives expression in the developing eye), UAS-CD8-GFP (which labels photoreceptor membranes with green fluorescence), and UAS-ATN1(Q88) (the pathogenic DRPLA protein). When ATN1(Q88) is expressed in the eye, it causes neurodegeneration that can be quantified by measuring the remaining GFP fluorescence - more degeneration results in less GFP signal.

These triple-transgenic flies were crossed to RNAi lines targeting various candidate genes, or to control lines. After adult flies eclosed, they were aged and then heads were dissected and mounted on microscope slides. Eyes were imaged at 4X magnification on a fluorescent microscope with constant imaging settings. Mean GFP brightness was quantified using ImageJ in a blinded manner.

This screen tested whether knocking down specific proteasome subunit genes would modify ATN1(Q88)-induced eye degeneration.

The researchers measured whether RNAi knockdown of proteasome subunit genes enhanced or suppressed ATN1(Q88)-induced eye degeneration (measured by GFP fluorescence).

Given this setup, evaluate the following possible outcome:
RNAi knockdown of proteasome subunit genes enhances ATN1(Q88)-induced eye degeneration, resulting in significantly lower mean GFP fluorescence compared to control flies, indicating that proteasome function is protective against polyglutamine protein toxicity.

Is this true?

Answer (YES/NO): YES